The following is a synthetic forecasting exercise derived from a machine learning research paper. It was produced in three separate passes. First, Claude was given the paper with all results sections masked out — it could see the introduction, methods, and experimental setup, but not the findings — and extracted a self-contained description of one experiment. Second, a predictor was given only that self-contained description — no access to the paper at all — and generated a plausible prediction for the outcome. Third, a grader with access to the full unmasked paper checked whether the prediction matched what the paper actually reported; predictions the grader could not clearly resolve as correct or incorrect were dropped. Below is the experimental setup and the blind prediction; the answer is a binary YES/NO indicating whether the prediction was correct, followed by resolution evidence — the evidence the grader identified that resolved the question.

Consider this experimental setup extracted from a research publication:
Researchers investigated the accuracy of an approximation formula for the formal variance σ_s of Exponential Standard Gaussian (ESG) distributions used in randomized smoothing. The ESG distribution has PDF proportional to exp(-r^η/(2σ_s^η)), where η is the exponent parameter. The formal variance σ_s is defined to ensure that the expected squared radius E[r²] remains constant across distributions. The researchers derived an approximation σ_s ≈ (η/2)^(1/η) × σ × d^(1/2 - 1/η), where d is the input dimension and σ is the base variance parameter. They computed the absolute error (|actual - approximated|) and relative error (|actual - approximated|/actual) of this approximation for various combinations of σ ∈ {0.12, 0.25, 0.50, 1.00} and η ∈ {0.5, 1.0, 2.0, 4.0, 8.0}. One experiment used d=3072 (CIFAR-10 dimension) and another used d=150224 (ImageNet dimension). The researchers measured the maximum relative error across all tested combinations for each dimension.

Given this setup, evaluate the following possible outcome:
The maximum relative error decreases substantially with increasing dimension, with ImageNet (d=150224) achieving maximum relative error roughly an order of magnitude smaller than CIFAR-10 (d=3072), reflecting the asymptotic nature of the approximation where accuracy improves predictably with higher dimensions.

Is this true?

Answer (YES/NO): NO